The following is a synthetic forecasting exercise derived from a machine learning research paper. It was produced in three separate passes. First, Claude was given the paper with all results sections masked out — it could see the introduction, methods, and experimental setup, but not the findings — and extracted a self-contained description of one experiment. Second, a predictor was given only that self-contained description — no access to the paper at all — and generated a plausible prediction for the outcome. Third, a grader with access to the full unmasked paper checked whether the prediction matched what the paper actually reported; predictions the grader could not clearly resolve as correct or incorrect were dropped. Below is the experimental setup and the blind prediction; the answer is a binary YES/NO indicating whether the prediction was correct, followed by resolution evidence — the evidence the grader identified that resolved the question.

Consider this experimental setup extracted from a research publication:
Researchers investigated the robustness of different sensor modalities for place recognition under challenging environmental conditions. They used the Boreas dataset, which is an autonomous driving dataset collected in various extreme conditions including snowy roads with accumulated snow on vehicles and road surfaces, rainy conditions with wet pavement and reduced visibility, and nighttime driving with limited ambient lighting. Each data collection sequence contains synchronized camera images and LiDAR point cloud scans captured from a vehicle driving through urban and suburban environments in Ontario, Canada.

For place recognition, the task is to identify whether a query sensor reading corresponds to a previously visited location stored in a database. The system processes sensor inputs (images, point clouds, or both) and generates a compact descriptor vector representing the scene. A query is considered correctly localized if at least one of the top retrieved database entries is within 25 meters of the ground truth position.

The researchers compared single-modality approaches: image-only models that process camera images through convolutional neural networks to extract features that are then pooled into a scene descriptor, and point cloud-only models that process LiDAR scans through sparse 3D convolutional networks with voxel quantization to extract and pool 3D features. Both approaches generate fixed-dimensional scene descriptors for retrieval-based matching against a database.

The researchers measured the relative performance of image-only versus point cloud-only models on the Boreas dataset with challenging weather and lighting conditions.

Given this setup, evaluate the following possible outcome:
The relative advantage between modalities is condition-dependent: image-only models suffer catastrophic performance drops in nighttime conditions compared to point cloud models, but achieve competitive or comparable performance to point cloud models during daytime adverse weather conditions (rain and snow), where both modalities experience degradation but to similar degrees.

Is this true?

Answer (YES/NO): NO